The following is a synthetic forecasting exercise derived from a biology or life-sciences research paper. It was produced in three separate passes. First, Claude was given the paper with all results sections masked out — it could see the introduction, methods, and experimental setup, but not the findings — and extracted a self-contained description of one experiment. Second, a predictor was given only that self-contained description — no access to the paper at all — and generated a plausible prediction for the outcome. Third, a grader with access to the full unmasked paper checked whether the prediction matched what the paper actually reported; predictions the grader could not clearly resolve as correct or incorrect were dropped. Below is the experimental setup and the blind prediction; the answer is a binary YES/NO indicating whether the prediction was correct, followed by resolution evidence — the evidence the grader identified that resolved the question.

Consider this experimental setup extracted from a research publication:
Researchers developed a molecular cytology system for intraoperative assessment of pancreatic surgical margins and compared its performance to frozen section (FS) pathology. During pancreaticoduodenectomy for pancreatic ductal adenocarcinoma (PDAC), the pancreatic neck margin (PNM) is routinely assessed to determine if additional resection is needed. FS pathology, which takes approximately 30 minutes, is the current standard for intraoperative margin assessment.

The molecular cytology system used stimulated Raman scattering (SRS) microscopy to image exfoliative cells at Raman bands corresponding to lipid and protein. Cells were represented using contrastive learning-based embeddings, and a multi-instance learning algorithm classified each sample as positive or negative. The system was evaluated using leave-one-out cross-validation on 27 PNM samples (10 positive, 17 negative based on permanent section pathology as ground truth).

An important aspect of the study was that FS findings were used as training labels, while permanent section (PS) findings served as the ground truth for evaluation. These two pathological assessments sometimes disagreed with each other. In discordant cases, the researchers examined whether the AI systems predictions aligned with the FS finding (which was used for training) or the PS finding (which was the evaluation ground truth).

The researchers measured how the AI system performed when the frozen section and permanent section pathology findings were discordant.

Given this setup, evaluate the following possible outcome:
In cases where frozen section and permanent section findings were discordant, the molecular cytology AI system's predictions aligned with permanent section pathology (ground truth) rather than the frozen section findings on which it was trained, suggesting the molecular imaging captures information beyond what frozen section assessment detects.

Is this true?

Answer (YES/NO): NO